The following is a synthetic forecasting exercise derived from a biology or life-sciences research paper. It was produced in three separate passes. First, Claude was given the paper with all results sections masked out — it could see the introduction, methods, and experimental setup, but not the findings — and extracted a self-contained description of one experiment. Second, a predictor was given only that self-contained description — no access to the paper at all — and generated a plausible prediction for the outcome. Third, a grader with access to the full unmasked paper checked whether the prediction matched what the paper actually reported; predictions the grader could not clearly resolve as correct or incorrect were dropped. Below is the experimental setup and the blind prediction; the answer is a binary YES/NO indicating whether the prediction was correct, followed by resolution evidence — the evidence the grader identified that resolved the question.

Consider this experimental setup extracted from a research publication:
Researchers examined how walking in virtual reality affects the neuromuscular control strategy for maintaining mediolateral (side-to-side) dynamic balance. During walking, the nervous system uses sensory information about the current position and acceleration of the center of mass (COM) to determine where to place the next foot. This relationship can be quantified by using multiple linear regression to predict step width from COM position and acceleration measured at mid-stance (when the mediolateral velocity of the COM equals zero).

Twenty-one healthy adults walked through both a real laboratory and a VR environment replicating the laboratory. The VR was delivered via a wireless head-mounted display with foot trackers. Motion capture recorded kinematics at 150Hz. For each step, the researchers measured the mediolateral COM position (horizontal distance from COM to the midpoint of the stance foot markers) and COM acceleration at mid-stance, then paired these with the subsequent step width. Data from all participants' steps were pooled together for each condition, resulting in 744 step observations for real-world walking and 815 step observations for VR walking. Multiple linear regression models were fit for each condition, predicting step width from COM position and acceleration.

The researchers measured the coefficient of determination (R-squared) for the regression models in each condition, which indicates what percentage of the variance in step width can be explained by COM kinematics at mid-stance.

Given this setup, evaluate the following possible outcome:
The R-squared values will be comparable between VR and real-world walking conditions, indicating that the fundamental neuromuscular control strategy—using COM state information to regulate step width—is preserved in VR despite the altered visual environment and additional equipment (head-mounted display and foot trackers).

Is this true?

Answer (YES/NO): NO